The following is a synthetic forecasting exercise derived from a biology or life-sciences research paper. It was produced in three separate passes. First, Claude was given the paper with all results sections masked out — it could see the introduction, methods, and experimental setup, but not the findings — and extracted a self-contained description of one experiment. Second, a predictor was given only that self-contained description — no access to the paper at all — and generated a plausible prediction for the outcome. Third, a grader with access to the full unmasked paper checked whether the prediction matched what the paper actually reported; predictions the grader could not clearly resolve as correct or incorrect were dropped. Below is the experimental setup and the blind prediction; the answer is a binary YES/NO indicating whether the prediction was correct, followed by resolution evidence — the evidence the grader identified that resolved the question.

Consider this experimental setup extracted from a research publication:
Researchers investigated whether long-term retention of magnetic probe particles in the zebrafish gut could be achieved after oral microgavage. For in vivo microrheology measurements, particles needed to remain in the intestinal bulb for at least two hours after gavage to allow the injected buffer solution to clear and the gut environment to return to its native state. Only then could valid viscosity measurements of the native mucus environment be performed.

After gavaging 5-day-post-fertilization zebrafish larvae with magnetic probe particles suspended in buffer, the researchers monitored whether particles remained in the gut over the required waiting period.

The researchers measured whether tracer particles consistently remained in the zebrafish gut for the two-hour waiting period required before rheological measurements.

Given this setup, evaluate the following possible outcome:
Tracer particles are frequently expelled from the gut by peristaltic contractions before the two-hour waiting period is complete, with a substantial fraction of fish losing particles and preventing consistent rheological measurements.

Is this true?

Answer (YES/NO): NO